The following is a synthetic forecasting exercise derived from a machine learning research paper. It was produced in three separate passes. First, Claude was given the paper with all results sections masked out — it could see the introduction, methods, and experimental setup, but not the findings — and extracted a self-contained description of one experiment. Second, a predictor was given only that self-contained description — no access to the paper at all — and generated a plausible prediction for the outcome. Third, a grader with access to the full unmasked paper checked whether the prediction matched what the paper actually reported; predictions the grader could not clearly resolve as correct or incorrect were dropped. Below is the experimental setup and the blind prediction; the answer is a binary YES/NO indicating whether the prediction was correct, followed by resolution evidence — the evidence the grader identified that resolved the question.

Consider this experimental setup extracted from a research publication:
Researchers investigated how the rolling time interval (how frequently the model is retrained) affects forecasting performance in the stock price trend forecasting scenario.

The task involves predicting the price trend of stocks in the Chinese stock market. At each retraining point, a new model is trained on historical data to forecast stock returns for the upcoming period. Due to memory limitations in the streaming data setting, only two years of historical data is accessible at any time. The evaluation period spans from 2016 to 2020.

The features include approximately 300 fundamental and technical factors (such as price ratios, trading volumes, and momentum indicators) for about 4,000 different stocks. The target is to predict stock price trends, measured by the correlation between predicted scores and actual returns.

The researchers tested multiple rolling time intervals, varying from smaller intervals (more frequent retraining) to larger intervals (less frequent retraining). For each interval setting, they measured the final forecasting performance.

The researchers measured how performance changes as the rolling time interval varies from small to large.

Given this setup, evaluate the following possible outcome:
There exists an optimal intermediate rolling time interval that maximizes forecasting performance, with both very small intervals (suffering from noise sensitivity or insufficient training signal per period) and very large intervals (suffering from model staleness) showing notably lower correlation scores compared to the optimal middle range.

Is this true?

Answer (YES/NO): NO